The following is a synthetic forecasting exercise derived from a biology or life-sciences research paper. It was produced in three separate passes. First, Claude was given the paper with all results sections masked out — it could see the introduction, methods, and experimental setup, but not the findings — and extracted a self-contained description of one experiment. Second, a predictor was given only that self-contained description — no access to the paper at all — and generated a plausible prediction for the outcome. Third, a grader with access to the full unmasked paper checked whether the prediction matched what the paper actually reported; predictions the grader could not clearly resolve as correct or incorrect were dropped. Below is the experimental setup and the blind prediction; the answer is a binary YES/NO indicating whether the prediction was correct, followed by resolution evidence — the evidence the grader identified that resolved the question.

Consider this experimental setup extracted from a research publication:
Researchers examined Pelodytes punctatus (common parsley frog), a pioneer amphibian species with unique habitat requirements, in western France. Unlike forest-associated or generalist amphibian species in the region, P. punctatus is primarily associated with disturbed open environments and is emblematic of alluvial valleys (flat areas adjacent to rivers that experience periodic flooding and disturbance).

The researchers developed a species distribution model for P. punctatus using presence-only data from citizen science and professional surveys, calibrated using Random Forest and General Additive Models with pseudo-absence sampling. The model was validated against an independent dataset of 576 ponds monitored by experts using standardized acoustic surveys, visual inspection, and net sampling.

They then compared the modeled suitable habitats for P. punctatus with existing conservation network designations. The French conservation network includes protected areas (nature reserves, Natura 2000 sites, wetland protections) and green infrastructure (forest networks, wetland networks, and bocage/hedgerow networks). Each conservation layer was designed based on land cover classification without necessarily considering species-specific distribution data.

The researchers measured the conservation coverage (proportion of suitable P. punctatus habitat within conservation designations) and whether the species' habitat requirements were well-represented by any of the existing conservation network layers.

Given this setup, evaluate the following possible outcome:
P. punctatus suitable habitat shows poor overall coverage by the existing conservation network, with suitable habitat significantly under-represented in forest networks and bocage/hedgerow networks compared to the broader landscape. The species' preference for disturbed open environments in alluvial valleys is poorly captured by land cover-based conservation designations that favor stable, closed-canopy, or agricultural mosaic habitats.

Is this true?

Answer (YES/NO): NO